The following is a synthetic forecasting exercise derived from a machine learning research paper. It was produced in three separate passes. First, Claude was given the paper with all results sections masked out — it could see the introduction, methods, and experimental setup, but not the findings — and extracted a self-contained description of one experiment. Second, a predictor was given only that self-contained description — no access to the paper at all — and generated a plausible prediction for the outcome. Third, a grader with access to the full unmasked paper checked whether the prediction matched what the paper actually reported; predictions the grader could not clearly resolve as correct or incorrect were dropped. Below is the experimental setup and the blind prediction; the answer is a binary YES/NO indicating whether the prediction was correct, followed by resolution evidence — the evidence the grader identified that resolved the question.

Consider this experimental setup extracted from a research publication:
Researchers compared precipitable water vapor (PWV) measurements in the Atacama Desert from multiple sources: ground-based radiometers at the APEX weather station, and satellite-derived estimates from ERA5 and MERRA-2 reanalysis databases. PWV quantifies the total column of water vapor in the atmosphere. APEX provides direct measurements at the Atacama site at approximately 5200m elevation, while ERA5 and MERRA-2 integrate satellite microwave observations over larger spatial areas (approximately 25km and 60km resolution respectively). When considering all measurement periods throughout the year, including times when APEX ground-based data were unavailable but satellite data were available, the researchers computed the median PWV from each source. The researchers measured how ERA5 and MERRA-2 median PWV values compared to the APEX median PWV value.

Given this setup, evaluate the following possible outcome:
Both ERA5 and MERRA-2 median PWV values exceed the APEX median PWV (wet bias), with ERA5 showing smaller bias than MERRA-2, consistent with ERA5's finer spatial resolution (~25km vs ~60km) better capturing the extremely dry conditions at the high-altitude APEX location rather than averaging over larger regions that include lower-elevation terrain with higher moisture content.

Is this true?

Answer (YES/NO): NO